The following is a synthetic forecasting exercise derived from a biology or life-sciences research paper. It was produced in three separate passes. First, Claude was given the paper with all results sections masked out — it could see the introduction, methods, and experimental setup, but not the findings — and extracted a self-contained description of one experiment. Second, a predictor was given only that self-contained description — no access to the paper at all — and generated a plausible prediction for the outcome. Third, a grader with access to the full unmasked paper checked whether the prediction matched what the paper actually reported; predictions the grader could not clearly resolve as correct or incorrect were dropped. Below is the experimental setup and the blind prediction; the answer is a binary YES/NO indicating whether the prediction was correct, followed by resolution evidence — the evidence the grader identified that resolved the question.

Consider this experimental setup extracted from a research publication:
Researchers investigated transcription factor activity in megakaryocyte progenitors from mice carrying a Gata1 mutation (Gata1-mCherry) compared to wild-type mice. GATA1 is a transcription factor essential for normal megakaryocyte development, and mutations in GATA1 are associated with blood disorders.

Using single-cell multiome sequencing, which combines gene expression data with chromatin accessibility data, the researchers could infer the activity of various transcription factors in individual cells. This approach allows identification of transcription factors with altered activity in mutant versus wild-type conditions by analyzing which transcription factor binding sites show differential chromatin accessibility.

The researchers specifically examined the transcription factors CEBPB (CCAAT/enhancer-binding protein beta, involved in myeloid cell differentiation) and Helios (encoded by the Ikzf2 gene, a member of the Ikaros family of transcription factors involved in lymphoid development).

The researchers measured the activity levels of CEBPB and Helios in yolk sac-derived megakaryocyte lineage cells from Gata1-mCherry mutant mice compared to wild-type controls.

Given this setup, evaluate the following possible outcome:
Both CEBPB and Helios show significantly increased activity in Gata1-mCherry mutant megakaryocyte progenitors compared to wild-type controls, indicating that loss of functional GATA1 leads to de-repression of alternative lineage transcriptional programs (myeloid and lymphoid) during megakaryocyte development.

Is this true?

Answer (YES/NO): YES